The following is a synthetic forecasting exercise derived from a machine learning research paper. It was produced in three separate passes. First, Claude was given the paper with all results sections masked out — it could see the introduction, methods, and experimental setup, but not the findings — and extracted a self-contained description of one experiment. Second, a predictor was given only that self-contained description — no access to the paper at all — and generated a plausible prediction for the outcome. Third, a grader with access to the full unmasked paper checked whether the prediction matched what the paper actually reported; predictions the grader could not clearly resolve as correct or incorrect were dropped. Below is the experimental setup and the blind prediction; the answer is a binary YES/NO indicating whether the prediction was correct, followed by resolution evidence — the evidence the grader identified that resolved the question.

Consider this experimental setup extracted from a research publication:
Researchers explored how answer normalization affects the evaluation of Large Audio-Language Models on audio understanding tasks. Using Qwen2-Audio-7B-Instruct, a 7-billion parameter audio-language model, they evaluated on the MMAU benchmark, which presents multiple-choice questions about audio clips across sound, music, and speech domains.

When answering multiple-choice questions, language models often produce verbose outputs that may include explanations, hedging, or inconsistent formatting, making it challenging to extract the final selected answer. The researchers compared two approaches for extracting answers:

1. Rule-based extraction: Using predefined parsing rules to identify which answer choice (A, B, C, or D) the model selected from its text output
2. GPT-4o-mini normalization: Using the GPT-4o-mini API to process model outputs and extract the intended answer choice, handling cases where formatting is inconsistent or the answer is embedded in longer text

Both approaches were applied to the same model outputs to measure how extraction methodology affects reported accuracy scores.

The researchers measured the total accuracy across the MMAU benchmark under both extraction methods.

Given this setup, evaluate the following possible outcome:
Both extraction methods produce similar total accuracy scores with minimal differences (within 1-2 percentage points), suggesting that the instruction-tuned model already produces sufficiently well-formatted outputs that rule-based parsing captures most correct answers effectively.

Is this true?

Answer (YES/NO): NO